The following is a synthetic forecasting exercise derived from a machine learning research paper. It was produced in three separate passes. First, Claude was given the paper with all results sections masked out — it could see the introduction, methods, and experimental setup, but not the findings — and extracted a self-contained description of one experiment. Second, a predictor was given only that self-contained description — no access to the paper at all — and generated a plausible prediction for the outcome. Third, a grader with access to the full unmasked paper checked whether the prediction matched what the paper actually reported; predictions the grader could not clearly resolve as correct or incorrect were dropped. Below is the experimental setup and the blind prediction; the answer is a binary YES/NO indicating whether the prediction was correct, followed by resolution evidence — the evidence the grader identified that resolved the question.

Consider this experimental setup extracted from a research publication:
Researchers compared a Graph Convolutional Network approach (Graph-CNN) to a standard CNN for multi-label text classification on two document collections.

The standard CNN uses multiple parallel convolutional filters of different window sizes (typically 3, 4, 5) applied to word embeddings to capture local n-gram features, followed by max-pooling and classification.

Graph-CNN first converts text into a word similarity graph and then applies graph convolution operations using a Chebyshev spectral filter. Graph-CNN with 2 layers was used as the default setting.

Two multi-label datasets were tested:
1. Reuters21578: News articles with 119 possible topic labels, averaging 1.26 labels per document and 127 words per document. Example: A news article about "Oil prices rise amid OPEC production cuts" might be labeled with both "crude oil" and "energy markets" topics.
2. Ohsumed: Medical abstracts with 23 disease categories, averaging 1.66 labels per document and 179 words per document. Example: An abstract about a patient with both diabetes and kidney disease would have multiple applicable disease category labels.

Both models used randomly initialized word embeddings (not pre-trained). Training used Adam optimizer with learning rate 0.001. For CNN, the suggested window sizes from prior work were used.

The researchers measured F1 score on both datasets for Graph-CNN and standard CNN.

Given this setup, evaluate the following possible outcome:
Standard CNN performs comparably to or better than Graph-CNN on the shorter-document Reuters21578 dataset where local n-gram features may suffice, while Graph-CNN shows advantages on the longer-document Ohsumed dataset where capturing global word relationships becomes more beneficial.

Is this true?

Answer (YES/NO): NO